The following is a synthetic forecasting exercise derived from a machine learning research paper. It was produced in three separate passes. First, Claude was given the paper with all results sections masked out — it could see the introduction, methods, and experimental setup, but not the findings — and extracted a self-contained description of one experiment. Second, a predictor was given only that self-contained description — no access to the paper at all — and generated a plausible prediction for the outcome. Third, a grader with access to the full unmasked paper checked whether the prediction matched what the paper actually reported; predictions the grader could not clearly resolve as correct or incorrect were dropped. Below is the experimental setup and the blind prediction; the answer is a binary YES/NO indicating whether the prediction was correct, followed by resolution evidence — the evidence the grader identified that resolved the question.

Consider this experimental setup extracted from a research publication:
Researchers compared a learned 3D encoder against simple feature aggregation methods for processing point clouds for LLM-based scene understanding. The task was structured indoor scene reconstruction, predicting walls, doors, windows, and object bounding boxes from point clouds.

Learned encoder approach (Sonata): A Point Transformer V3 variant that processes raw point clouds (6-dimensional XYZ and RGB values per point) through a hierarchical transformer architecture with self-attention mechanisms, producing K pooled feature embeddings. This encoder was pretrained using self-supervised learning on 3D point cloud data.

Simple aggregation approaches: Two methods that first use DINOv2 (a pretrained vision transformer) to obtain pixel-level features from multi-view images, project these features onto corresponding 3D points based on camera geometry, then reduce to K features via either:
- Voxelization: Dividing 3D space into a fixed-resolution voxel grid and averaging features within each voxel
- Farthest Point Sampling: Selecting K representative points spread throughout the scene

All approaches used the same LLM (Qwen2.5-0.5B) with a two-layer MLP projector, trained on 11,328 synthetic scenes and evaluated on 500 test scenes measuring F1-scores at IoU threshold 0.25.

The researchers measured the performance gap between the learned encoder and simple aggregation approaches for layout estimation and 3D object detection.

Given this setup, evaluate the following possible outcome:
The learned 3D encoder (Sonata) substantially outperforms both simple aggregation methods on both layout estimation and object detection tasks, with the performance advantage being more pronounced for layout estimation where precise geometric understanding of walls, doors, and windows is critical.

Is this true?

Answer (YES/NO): NO